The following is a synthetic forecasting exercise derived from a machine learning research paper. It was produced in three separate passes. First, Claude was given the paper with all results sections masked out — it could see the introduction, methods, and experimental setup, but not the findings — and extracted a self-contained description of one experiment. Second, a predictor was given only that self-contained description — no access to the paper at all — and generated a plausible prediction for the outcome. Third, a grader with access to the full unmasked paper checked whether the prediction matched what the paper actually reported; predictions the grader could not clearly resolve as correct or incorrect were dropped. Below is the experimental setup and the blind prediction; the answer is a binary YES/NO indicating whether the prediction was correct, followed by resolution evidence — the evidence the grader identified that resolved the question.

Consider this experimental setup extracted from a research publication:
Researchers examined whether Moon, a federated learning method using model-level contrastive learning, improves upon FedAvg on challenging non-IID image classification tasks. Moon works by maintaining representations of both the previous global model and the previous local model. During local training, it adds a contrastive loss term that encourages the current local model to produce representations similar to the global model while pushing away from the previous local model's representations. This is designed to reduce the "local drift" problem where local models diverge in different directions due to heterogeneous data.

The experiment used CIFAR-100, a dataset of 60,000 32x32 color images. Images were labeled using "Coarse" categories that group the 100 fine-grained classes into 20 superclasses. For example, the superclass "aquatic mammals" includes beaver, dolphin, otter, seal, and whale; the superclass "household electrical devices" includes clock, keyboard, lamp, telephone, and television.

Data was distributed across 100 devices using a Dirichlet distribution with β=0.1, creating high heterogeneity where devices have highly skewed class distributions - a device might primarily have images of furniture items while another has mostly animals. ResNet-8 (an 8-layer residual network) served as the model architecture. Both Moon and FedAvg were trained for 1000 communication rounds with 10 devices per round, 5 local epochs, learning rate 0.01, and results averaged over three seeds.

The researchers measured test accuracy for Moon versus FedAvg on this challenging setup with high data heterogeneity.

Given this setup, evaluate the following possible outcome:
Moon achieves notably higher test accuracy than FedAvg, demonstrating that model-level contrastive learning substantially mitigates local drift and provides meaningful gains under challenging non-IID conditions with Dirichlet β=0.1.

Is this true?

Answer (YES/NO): NO